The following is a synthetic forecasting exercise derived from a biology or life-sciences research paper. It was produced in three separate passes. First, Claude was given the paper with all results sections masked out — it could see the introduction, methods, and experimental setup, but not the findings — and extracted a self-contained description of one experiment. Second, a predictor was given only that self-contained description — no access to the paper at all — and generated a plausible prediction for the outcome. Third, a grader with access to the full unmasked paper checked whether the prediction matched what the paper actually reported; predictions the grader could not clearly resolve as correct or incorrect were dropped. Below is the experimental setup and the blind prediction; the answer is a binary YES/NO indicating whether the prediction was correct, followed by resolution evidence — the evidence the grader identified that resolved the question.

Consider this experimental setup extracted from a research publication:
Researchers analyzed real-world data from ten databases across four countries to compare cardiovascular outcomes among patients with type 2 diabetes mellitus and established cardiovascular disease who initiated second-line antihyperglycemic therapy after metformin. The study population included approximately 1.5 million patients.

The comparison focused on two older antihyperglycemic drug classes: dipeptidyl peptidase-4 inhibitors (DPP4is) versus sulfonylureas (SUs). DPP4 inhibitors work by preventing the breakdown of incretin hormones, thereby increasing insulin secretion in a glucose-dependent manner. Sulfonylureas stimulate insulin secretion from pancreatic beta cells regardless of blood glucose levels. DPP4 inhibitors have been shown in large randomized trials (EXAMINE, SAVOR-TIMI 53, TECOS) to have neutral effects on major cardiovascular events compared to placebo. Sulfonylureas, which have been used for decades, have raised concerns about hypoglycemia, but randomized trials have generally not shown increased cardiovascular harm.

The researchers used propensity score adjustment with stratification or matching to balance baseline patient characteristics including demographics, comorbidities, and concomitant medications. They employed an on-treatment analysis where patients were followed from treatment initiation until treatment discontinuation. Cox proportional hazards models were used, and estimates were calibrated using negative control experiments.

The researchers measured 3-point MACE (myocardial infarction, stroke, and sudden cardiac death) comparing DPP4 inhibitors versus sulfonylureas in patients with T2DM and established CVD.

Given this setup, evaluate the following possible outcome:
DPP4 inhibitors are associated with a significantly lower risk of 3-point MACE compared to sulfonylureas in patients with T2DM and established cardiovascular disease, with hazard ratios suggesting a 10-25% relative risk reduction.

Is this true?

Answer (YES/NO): YES